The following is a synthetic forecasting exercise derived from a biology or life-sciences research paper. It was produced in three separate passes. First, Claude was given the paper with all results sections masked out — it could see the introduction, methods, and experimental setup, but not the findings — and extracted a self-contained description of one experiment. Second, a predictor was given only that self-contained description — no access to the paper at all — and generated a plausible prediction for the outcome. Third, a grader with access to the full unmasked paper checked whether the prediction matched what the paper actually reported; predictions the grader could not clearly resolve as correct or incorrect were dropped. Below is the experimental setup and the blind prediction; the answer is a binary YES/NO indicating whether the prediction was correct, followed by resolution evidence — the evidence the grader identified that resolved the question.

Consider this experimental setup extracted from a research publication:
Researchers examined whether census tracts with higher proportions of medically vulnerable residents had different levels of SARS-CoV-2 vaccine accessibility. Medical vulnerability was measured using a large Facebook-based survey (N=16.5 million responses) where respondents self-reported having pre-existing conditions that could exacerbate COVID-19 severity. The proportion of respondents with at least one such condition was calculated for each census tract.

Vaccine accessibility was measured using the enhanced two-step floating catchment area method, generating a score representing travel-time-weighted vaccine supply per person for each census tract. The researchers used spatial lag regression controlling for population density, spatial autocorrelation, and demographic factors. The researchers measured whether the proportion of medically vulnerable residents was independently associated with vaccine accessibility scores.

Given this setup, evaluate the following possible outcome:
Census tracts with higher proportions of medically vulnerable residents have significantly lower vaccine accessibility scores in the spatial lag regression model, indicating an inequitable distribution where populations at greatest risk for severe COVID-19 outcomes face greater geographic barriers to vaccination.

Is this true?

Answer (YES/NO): NO